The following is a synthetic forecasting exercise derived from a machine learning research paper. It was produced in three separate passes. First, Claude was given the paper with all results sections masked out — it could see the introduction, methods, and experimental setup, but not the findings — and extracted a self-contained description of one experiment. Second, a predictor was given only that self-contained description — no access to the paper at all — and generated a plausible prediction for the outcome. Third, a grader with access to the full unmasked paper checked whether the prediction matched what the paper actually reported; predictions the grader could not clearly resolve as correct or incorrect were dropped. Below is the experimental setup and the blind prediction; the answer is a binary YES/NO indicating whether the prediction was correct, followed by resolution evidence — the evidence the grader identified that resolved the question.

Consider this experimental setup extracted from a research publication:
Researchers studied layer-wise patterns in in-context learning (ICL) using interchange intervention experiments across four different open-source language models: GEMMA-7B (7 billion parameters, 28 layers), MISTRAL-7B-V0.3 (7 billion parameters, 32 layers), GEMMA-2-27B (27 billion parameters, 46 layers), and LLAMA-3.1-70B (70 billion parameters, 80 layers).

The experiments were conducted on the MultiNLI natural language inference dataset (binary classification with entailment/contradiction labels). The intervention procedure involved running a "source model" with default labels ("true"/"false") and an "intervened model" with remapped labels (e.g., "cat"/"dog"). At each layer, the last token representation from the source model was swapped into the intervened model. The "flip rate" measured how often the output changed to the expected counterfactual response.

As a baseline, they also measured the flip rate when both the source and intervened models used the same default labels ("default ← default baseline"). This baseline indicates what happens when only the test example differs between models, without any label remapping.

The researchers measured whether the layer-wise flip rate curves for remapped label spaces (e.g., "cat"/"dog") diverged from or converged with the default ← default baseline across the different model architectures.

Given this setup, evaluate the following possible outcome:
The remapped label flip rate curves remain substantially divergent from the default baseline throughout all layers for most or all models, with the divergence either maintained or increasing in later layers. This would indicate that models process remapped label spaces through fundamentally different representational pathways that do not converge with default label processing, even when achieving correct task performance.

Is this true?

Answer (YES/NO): NO